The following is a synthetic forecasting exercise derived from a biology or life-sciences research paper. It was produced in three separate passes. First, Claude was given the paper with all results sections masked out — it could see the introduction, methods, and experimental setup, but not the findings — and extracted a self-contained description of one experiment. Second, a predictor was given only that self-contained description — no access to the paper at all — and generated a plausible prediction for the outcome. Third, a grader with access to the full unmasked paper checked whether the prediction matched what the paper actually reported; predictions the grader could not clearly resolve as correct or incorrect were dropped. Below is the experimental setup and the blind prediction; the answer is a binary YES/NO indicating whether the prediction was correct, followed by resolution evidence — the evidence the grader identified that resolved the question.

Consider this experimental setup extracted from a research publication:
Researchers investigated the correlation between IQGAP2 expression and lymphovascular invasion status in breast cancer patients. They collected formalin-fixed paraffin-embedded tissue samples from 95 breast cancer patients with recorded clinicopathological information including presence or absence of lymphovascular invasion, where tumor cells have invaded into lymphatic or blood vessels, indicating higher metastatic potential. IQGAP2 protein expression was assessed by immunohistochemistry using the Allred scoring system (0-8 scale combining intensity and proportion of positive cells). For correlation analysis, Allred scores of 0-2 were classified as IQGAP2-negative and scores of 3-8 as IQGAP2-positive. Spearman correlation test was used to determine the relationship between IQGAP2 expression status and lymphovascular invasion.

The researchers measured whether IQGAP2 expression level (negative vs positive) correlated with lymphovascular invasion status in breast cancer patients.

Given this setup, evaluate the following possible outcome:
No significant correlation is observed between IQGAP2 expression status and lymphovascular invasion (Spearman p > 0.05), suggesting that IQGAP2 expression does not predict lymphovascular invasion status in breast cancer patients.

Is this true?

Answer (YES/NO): NO